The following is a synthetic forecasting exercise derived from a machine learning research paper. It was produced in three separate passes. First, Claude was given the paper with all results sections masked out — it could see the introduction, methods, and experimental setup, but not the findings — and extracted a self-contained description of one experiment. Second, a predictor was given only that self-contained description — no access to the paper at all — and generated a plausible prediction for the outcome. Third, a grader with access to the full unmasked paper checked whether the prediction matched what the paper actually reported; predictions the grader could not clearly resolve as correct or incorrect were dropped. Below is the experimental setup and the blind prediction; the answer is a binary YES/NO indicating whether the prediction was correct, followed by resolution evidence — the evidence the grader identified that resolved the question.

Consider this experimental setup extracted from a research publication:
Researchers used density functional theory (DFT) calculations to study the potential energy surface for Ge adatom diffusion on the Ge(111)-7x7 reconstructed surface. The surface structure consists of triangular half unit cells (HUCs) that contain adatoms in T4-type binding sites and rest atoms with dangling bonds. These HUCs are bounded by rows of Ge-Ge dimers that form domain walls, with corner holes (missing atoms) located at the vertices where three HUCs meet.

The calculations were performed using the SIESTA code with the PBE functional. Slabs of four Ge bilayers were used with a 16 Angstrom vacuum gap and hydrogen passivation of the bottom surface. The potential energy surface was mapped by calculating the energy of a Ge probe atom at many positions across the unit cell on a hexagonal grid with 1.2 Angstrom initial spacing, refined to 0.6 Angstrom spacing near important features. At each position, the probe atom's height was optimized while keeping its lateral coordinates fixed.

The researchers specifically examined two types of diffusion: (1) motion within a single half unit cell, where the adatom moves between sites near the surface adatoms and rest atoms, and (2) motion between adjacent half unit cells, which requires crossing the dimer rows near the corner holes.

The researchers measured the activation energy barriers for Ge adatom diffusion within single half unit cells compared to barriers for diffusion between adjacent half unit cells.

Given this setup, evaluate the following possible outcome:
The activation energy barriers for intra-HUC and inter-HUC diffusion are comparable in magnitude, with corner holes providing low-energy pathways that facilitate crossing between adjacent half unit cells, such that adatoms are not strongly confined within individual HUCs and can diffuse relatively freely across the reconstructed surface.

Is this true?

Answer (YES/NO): NO